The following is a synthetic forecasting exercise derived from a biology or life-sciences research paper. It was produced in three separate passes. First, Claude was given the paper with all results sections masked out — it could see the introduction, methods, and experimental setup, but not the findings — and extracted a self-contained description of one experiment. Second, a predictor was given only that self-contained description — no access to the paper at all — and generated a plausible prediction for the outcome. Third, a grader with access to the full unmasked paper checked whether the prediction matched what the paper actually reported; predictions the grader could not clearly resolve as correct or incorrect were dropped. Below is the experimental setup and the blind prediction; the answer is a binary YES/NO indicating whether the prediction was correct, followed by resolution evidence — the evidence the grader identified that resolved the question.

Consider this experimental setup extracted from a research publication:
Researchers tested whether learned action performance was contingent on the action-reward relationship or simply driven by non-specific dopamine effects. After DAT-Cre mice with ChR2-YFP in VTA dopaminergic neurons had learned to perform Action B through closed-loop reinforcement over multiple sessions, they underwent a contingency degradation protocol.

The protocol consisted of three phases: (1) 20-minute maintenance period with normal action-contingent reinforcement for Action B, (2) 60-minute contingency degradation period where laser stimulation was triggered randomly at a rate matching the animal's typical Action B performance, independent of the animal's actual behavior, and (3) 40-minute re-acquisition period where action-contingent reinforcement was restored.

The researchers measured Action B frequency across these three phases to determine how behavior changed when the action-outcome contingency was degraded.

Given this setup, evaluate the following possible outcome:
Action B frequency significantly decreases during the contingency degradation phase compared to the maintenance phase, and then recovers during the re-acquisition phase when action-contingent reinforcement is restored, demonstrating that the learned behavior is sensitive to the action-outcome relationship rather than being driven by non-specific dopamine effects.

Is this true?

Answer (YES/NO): YES